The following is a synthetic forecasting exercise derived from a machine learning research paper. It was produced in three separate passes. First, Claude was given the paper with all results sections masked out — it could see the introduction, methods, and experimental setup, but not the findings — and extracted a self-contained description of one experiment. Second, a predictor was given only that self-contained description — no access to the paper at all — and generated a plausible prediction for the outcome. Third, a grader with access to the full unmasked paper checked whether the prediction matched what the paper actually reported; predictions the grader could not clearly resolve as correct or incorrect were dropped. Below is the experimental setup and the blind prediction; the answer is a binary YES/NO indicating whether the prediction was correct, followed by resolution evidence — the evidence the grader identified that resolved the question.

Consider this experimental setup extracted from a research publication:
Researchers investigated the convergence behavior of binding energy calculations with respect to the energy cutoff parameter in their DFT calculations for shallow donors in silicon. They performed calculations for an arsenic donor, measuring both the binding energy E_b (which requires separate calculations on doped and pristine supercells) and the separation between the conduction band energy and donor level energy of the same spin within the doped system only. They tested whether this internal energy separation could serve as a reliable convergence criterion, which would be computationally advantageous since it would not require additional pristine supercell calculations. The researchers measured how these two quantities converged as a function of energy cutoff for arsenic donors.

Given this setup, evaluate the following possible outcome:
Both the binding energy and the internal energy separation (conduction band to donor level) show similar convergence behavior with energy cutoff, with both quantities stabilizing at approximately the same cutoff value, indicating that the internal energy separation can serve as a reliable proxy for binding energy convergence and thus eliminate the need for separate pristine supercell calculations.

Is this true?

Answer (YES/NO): YES